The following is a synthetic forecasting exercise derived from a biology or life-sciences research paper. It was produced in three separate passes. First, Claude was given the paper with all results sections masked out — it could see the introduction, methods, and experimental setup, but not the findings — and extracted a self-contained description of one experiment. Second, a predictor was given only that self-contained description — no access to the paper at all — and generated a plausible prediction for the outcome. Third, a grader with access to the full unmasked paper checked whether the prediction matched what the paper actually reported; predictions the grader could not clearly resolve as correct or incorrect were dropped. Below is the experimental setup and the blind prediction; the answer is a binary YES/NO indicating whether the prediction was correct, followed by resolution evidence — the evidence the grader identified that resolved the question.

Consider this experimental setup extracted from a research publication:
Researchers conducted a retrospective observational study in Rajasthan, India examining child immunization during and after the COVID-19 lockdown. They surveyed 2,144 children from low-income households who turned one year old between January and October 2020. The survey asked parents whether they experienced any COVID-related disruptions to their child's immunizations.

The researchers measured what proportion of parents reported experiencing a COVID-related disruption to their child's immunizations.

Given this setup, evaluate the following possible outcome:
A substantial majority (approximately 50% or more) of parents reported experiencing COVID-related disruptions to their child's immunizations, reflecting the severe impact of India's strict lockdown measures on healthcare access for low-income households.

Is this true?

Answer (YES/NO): NO